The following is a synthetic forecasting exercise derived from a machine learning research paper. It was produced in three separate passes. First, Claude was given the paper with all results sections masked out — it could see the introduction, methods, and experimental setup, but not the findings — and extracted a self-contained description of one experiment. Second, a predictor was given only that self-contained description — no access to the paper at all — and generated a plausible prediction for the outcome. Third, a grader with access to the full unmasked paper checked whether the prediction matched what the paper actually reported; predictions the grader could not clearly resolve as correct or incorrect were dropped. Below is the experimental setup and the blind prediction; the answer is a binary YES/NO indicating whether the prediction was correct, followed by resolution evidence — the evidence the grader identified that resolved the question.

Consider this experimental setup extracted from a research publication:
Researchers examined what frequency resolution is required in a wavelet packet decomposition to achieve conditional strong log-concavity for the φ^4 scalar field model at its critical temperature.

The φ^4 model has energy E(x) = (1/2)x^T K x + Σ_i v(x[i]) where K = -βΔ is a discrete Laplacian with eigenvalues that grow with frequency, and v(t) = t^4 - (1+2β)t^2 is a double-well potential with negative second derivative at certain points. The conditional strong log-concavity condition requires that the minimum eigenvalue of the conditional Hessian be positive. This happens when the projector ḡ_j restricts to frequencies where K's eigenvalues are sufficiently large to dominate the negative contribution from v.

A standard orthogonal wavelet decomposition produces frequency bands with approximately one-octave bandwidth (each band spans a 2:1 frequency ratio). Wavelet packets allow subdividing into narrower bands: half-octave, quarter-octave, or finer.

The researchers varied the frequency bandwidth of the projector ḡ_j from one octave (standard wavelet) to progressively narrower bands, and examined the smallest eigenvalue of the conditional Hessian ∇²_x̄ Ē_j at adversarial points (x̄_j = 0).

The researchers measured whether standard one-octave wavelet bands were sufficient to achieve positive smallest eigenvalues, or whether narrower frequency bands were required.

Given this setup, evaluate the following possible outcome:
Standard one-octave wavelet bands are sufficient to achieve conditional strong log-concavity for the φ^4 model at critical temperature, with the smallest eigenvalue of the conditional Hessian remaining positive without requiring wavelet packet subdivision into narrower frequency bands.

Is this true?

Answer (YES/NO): NO